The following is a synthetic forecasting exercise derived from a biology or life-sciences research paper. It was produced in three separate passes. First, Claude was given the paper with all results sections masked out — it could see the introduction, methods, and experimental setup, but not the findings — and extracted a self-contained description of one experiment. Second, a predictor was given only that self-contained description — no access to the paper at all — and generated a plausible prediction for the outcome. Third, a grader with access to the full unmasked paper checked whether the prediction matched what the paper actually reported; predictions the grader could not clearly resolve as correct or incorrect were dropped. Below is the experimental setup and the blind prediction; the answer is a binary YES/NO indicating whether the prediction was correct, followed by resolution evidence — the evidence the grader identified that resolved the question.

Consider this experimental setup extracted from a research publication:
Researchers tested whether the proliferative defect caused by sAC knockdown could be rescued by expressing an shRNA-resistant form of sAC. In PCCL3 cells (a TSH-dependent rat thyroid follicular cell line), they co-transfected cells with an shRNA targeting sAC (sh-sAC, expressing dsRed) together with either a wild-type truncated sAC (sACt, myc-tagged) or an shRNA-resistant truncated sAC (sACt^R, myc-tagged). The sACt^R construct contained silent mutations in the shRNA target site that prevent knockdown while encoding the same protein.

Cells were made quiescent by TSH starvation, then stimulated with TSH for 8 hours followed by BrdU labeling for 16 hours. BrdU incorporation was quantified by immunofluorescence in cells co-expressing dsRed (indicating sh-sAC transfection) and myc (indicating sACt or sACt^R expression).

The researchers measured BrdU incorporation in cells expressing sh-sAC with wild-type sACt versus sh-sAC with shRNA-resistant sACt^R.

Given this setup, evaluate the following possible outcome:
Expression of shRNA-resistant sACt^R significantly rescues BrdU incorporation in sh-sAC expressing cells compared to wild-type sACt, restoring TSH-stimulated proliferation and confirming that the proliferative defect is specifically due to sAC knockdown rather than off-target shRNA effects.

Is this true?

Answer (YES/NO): YES